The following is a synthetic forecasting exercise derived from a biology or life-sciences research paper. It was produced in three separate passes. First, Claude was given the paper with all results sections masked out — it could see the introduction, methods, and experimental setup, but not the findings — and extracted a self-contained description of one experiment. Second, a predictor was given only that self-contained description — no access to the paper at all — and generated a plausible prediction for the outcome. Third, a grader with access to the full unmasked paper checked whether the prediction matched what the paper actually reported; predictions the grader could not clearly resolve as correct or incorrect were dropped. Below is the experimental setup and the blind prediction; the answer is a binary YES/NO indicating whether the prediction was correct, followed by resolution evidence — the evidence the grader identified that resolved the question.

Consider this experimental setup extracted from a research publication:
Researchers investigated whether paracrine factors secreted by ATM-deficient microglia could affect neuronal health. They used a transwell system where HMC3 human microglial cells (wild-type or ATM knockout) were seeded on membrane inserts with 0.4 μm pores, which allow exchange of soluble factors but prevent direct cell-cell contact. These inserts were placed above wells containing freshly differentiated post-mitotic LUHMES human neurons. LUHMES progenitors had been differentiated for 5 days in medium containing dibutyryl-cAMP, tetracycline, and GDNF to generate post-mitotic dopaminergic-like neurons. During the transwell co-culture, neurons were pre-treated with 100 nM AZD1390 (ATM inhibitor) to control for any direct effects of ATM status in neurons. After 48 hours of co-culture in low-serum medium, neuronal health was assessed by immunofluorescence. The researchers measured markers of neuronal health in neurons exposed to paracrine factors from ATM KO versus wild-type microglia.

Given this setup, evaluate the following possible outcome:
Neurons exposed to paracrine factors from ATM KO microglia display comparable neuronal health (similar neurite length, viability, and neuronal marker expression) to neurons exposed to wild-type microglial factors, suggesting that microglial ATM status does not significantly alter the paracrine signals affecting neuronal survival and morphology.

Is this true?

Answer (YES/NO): YES